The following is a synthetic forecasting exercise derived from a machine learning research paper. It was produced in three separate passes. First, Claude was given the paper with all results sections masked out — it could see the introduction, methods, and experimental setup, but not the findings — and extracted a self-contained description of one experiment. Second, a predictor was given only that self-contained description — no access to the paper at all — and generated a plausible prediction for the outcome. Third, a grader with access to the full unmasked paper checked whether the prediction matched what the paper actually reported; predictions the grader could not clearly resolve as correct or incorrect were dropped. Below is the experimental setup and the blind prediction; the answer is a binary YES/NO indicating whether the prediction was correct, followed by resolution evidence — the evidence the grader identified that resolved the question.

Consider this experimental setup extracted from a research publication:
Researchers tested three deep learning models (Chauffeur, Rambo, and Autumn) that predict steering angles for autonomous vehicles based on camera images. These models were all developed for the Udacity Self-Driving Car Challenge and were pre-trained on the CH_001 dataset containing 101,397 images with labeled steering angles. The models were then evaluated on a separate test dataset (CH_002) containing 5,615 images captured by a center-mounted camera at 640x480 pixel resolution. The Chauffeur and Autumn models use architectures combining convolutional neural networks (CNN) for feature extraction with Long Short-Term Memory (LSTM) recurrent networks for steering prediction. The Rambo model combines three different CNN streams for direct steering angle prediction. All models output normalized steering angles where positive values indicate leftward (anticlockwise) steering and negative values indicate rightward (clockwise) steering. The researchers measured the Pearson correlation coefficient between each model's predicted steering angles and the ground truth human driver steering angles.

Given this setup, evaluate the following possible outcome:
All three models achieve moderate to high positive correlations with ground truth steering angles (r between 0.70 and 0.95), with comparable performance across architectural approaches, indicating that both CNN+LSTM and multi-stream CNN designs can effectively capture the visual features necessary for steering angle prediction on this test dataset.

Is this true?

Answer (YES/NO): YES